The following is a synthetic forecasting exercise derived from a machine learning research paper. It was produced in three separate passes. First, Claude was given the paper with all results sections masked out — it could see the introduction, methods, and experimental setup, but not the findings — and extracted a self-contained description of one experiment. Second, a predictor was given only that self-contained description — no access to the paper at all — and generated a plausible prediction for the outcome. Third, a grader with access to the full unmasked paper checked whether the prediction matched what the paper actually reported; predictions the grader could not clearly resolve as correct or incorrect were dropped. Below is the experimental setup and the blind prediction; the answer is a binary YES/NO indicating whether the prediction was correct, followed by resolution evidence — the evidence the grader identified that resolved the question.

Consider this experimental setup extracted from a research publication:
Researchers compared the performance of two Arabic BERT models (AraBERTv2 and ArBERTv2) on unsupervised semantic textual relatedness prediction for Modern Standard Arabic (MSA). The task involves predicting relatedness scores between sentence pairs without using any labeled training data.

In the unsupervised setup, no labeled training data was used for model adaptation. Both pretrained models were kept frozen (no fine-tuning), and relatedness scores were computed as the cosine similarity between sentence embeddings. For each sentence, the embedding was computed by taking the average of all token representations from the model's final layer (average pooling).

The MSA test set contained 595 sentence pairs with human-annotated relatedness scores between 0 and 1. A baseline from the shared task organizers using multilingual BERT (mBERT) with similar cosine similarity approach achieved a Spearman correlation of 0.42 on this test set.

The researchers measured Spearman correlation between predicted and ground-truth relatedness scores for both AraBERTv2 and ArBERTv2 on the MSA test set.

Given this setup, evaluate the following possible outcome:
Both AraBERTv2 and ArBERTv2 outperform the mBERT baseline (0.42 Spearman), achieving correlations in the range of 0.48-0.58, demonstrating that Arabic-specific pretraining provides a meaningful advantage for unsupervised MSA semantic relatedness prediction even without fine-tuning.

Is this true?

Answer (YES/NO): NO